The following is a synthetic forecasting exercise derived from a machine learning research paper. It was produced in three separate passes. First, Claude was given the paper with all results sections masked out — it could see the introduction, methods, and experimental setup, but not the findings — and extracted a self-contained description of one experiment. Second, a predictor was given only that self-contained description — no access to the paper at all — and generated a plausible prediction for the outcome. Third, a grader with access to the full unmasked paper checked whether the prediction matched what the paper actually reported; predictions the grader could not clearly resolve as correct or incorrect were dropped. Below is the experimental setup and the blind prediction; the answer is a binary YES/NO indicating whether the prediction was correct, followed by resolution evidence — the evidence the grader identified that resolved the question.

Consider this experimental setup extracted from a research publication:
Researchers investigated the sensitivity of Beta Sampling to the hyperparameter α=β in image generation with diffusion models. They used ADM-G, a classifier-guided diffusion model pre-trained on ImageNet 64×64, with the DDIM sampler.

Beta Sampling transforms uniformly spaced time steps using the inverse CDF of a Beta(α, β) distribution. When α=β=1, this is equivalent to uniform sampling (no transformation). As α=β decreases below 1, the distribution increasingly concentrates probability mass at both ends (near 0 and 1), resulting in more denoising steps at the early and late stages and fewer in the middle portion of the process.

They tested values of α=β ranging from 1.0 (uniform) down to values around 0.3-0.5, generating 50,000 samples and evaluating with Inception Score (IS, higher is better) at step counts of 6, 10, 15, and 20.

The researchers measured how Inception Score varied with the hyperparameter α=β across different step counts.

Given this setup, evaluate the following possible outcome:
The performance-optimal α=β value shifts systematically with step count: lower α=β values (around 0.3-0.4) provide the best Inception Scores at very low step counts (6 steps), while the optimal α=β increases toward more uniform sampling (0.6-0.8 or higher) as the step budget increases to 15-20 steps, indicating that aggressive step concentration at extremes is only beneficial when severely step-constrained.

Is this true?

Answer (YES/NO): NO